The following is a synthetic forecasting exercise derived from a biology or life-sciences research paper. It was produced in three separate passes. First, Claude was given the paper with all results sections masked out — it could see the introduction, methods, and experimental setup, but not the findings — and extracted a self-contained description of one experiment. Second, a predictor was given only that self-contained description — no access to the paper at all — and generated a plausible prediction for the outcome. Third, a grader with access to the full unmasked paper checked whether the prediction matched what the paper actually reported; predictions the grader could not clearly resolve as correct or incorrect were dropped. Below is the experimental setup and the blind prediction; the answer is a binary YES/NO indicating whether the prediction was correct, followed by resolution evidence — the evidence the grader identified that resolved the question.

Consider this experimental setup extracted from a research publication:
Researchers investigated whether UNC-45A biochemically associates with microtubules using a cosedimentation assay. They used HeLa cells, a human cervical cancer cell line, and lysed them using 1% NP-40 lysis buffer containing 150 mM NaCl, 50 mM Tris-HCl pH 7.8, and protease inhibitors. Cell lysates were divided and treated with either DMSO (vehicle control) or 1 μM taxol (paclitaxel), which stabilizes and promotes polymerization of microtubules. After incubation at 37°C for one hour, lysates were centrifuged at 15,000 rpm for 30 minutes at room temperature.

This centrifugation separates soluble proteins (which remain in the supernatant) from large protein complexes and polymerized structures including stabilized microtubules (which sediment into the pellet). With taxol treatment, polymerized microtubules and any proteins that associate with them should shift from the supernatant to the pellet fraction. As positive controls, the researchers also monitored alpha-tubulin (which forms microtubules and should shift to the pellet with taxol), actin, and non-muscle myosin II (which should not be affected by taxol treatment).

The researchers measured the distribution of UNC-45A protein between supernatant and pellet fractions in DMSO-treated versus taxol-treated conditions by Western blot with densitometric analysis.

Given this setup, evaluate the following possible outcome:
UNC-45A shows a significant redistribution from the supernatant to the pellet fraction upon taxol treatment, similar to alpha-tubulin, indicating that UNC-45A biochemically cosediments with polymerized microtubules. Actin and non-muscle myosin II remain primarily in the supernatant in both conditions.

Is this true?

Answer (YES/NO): NO